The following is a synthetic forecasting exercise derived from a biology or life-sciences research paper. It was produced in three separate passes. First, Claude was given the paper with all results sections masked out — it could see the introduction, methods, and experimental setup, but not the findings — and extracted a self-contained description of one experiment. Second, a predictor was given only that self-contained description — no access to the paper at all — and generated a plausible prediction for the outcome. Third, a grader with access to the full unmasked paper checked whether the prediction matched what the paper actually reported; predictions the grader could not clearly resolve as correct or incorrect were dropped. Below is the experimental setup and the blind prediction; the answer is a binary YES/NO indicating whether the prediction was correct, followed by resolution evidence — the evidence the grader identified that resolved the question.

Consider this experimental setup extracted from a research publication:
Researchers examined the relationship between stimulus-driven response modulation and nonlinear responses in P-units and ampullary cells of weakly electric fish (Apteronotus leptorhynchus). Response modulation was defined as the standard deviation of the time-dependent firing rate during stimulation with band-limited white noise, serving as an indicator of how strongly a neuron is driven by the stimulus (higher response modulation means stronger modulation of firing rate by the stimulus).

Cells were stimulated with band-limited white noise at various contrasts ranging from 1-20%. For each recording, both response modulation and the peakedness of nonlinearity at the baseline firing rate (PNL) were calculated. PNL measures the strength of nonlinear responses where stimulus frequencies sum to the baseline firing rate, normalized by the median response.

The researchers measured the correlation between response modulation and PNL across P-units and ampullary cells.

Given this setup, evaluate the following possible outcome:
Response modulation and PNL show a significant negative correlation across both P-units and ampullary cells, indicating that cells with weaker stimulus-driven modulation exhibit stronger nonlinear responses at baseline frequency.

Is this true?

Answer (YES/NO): YES